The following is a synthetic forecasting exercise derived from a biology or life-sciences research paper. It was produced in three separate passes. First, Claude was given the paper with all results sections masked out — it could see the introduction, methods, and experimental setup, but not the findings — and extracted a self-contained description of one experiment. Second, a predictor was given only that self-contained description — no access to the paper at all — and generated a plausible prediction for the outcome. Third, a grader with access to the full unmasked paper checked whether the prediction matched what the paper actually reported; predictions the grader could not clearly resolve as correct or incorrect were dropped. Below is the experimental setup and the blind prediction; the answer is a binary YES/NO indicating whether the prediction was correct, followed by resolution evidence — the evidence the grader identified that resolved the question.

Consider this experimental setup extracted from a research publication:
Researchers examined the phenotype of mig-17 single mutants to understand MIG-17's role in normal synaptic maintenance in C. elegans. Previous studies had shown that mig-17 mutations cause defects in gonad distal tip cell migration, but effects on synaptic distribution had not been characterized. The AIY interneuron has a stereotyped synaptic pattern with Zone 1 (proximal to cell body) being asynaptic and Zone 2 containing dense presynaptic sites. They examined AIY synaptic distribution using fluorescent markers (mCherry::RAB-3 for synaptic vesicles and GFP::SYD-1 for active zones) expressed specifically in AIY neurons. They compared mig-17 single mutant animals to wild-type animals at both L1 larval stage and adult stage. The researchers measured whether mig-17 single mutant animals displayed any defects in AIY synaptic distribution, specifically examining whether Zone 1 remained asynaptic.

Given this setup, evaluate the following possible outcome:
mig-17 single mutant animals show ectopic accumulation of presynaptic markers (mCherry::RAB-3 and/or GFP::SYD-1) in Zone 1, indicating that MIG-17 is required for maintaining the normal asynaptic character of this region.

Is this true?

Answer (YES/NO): NO